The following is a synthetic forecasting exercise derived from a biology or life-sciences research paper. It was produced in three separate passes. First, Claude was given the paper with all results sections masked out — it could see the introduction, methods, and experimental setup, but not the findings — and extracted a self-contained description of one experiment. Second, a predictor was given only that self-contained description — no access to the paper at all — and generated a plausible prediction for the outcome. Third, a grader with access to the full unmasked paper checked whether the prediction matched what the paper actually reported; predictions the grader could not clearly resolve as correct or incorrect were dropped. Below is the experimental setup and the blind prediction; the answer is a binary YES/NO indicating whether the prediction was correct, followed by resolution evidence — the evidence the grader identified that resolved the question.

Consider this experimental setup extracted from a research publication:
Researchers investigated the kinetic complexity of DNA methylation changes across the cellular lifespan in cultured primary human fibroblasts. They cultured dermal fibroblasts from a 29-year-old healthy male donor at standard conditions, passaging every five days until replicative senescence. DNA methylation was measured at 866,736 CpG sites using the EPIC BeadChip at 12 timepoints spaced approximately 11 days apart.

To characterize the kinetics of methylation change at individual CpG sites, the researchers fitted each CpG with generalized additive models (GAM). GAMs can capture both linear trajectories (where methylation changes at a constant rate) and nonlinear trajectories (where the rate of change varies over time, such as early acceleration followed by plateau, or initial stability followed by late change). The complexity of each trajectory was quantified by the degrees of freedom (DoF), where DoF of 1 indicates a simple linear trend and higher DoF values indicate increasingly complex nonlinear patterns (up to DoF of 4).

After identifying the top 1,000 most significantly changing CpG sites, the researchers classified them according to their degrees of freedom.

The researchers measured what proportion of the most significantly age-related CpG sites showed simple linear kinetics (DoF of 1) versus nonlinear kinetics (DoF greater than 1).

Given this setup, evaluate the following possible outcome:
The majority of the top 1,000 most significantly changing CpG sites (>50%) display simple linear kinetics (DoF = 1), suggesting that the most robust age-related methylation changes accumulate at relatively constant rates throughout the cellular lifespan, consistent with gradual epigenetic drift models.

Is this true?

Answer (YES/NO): NO